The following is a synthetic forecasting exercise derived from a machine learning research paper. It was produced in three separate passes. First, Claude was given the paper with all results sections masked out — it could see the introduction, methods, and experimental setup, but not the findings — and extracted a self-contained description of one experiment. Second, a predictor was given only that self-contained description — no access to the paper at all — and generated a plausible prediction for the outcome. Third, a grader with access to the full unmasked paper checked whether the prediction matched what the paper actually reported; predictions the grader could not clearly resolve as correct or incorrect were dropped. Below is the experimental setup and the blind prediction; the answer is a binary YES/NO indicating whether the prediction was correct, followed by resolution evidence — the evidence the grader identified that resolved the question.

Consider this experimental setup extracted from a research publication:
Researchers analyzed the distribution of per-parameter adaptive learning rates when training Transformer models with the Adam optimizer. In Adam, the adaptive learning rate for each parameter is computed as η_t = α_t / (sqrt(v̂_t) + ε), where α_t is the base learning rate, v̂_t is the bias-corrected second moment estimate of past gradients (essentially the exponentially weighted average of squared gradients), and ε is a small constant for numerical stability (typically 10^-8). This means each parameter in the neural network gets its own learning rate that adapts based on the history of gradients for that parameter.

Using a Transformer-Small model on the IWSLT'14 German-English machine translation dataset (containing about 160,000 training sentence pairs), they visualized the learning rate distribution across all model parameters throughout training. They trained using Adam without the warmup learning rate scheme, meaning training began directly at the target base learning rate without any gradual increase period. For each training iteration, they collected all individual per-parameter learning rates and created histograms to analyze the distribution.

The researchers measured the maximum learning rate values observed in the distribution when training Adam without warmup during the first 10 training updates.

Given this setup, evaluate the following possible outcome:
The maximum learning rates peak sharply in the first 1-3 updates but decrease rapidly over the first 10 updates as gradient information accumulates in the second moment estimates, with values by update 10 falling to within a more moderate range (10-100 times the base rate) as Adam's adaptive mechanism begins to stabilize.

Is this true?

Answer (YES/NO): NO